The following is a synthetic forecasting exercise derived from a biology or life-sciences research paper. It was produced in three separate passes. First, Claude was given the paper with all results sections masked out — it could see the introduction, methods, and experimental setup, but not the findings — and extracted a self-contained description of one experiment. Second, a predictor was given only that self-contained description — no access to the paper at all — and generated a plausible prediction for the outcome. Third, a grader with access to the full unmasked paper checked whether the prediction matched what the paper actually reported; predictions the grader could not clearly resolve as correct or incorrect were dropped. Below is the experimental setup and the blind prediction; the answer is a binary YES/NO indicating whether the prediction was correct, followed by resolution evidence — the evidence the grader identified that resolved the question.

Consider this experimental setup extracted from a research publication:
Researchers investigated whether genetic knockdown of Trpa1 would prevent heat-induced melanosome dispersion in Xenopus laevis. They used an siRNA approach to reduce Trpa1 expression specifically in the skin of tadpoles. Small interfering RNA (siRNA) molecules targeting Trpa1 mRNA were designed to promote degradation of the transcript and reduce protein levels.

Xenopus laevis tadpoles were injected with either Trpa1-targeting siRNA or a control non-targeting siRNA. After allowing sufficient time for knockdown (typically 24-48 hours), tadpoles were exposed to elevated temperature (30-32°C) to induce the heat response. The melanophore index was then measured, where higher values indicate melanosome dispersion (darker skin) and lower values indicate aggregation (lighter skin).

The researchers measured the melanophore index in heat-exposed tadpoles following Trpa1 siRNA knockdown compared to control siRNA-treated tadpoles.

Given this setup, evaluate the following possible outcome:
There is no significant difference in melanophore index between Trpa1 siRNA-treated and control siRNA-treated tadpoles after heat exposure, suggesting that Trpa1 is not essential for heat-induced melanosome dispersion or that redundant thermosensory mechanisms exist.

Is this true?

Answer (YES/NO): NO